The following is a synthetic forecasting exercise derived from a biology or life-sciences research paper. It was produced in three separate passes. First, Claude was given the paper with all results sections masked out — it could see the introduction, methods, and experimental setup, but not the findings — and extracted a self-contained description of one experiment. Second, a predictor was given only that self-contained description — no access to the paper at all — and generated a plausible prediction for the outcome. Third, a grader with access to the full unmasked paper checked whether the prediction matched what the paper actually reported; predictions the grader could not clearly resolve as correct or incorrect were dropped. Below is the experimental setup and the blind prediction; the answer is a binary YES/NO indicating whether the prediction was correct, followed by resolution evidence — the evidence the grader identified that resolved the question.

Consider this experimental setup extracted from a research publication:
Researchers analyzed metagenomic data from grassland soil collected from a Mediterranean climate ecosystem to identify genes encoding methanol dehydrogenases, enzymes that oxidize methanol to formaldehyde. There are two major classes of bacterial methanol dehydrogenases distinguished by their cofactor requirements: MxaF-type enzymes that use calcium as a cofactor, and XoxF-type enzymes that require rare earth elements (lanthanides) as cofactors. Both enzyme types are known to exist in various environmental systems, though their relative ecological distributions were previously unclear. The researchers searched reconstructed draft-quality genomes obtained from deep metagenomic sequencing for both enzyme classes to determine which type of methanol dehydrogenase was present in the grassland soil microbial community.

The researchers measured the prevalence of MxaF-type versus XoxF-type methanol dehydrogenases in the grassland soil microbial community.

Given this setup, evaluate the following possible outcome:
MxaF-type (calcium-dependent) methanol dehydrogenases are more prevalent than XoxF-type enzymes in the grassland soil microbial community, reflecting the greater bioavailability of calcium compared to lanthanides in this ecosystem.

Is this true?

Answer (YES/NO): NO